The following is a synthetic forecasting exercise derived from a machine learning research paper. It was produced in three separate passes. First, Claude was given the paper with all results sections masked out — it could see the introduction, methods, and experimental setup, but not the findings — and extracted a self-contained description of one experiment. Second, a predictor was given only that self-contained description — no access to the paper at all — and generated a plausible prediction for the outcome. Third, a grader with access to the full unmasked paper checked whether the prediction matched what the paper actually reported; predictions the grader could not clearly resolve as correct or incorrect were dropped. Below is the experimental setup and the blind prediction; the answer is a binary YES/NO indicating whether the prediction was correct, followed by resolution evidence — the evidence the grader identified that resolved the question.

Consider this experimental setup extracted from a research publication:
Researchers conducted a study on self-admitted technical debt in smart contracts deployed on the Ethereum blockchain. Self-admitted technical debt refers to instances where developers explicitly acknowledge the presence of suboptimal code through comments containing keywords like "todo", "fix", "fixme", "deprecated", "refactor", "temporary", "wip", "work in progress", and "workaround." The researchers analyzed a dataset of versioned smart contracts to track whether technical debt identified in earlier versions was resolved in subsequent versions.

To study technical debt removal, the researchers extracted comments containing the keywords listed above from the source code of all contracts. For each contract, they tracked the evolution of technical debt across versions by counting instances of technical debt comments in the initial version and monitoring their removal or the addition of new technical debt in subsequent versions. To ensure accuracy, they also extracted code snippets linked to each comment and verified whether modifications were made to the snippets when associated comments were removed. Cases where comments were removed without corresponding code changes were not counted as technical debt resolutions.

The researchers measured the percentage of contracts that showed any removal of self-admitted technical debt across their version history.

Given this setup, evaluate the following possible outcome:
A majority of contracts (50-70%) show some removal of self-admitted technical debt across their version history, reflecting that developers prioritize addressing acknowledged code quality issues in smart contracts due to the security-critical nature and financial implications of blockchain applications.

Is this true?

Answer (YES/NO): NO